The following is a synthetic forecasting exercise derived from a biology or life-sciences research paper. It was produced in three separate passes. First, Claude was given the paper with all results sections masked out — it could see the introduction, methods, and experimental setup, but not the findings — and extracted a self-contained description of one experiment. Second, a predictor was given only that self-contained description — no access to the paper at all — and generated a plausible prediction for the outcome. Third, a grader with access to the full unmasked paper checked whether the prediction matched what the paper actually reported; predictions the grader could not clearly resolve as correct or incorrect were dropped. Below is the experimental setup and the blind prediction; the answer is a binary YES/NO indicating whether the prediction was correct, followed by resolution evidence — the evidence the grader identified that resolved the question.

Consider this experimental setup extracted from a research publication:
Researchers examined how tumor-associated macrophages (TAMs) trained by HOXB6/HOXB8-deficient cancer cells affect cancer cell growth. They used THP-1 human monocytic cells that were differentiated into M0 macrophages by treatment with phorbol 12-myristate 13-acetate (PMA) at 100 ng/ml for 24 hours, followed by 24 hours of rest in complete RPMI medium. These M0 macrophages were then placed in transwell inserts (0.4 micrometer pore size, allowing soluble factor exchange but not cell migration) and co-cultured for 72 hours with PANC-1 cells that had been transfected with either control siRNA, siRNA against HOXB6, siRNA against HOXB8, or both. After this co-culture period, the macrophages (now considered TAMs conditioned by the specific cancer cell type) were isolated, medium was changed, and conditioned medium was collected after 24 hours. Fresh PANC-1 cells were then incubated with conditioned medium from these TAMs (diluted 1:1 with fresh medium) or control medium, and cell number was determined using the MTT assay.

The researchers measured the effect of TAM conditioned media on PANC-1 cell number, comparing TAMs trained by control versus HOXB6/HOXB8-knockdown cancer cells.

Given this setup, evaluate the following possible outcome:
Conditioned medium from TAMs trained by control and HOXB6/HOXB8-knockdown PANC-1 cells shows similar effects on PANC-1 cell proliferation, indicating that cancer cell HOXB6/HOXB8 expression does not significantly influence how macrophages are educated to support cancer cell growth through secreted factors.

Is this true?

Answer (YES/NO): NO